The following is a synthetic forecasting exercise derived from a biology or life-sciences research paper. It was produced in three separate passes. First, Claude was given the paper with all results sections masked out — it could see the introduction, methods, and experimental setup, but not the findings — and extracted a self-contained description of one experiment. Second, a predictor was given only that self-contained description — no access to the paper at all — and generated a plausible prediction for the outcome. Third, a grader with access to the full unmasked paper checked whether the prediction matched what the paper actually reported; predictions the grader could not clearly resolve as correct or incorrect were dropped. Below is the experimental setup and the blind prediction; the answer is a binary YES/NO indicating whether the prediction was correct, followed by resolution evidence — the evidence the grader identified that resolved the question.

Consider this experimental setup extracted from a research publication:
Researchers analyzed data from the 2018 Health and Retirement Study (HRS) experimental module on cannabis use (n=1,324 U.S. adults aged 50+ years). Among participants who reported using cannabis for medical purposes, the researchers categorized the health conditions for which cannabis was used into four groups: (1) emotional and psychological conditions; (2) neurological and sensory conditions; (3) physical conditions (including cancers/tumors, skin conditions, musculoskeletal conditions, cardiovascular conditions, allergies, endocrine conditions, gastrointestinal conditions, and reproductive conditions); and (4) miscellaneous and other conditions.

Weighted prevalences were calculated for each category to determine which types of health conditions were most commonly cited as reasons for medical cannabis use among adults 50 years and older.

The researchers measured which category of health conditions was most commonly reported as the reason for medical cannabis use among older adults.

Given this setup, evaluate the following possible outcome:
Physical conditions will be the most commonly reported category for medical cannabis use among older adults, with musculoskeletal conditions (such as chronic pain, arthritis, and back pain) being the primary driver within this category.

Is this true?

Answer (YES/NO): NO